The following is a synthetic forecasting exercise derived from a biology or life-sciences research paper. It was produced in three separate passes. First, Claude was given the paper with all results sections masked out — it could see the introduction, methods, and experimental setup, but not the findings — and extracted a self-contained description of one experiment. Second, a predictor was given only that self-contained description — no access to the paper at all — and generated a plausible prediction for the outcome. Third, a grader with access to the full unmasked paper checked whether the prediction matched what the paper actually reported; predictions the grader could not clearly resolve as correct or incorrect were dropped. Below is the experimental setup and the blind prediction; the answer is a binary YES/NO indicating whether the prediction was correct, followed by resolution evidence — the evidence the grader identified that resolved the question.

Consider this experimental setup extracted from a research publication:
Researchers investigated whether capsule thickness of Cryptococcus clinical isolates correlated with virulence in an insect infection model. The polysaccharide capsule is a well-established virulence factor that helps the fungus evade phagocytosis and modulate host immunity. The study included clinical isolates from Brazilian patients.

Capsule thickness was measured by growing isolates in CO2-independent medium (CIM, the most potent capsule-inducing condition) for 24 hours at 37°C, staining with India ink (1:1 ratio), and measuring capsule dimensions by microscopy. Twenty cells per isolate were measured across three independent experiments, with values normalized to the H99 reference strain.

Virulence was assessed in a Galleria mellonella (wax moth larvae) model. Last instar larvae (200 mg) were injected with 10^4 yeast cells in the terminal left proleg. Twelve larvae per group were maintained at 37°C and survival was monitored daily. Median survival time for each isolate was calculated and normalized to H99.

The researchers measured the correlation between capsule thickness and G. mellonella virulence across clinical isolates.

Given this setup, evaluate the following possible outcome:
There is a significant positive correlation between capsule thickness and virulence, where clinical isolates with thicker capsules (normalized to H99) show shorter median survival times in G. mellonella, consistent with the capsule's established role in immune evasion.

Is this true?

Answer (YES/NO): NO